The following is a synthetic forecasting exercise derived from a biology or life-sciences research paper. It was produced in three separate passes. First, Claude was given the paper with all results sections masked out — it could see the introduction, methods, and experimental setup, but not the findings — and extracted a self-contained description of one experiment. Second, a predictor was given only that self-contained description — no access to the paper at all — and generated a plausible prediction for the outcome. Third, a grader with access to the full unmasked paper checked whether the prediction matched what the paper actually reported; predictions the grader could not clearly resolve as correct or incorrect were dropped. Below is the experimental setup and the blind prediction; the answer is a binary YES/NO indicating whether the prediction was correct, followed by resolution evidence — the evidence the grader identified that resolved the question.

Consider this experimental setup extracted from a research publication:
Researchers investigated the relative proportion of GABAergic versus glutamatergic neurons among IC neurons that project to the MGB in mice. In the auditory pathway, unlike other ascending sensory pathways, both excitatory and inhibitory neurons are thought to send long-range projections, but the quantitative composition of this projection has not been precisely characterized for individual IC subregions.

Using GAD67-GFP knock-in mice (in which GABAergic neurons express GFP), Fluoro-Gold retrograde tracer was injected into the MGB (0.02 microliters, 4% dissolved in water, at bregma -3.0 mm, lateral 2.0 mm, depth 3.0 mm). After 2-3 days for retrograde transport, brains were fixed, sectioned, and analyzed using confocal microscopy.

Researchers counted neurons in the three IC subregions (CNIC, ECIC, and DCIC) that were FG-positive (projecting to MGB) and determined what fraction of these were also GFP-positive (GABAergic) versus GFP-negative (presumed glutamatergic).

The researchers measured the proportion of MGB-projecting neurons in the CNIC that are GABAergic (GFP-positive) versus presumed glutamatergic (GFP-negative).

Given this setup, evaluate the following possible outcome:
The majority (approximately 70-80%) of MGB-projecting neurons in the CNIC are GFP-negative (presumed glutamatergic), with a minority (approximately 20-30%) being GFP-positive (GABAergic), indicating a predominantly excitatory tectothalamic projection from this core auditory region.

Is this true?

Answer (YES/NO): YES